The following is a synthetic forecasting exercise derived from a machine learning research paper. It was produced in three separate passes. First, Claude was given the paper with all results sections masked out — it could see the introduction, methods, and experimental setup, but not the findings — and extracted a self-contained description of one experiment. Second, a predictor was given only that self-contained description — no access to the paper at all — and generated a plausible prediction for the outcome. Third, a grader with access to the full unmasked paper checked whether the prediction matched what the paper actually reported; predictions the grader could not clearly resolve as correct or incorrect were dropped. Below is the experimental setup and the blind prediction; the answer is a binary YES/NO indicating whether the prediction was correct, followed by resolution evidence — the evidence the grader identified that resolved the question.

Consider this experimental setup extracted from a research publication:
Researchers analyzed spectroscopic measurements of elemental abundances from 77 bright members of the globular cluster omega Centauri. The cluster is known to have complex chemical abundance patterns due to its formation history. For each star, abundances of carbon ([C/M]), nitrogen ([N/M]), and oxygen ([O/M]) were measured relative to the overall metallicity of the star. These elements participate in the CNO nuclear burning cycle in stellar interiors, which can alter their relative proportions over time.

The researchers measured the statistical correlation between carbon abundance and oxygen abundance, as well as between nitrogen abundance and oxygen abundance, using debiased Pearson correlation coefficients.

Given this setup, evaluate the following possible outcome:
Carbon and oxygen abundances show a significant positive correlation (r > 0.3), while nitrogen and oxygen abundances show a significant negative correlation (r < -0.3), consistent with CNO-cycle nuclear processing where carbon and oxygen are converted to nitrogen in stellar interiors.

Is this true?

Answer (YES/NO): YES